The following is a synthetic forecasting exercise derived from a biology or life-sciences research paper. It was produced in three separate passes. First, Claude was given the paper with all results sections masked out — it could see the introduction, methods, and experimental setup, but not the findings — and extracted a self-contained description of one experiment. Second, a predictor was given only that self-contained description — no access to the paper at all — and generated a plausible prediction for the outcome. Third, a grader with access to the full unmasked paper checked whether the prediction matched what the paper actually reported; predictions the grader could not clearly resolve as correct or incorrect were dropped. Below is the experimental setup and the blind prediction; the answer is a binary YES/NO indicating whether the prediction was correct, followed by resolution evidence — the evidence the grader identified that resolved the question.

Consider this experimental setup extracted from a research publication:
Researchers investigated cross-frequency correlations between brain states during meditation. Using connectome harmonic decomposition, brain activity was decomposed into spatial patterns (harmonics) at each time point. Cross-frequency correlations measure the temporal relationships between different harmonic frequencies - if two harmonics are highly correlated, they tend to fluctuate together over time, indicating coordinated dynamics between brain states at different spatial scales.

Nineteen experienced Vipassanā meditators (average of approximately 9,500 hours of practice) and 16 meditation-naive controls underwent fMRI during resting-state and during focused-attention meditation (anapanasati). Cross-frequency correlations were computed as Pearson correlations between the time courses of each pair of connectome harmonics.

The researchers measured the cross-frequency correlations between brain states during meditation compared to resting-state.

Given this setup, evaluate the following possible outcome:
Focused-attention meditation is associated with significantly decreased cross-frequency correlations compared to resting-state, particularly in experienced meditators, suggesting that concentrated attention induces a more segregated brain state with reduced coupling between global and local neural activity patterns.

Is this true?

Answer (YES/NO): YES